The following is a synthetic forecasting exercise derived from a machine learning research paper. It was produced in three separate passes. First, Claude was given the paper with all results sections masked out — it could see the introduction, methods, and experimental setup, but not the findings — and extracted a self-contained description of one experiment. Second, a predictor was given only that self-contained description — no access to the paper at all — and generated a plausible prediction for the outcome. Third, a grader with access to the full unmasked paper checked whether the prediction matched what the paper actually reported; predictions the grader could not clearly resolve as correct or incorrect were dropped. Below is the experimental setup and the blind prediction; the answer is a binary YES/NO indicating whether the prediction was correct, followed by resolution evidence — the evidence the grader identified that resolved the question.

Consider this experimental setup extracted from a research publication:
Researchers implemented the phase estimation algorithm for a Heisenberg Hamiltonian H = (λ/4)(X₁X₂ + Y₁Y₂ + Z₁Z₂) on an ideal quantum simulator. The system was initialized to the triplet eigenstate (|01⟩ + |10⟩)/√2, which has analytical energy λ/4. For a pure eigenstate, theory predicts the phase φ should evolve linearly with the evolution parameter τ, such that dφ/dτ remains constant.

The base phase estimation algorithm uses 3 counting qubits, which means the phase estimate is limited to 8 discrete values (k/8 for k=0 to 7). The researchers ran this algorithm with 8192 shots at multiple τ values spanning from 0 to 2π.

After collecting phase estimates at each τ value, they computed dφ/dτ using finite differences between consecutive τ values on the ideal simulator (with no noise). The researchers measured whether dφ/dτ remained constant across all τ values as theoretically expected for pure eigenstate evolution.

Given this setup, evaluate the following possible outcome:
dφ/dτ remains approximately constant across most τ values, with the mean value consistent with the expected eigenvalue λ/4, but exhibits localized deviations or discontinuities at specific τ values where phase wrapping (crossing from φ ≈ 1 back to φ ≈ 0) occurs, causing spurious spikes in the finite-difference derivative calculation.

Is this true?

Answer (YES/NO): NO